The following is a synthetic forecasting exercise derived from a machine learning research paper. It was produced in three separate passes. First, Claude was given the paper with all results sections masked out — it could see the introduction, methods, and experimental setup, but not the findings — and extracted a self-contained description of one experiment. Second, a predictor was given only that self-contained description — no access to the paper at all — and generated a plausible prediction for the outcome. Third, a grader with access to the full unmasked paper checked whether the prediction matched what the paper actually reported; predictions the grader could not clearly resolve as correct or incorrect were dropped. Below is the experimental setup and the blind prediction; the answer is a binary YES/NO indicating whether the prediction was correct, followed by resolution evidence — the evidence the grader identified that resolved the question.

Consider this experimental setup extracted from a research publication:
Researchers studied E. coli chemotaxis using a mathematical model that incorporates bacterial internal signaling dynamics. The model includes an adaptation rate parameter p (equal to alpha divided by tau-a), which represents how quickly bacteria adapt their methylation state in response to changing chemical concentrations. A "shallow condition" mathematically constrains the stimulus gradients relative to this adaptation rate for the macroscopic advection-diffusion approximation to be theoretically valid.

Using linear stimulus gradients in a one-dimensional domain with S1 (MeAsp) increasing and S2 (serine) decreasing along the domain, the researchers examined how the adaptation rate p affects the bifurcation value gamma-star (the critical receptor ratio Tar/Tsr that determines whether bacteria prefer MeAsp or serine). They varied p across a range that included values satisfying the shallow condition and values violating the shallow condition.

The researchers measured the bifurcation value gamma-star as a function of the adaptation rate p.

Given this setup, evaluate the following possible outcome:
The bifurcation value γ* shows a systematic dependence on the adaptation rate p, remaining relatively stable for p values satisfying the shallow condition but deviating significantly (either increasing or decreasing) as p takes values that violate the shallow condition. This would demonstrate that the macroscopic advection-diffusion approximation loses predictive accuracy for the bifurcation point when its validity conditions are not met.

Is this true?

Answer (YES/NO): NO